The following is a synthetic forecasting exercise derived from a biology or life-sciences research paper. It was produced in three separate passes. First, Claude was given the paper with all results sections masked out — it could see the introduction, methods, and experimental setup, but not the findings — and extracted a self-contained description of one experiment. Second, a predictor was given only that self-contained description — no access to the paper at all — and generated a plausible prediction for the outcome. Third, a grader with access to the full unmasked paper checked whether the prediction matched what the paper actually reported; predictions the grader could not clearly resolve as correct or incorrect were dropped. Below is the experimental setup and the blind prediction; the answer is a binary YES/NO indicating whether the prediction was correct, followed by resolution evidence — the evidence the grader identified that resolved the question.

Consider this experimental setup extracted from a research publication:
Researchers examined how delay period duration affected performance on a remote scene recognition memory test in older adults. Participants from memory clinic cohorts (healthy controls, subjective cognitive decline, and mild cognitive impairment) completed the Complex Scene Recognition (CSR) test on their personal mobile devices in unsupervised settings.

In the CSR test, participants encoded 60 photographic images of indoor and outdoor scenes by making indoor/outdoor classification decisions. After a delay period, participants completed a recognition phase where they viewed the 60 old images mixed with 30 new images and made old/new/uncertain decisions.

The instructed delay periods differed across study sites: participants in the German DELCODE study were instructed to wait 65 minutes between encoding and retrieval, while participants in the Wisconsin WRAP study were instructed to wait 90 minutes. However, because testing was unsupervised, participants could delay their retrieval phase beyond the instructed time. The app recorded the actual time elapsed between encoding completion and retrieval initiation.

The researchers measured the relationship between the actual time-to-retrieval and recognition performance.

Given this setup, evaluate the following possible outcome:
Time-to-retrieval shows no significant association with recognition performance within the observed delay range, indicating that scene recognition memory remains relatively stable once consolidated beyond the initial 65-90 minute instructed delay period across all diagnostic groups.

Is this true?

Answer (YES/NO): YES